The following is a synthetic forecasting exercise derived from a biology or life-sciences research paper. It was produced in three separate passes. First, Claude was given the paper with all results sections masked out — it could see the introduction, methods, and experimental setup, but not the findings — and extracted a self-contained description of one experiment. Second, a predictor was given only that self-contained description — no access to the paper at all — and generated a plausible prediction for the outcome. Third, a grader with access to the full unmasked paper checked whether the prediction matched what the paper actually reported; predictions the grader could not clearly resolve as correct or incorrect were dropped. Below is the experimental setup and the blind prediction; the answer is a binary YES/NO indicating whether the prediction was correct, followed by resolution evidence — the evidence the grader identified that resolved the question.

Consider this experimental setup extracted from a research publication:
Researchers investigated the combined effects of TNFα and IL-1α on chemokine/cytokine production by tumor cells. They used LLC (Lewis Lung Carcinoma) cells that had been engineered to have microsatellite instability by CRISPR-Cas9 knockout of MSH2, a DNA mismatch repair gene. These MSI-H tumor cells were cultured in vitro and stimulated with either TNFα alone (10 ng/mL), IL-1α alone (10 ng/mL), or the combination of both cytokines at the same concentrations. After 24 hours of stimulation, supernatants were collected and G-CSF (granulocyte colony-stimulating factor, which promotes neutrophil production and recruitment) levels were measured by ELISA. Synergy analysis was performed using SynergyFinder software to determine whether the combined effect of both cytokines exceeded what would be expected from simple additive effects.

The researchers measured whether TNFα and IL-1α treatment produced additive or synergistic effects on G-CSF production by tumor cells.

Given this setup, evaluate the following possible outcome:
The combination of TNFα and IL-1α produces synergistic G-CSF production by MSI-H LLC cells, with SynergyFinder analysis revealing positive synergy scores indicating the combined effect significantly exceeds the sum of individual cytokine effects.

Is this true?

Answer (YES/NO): YES